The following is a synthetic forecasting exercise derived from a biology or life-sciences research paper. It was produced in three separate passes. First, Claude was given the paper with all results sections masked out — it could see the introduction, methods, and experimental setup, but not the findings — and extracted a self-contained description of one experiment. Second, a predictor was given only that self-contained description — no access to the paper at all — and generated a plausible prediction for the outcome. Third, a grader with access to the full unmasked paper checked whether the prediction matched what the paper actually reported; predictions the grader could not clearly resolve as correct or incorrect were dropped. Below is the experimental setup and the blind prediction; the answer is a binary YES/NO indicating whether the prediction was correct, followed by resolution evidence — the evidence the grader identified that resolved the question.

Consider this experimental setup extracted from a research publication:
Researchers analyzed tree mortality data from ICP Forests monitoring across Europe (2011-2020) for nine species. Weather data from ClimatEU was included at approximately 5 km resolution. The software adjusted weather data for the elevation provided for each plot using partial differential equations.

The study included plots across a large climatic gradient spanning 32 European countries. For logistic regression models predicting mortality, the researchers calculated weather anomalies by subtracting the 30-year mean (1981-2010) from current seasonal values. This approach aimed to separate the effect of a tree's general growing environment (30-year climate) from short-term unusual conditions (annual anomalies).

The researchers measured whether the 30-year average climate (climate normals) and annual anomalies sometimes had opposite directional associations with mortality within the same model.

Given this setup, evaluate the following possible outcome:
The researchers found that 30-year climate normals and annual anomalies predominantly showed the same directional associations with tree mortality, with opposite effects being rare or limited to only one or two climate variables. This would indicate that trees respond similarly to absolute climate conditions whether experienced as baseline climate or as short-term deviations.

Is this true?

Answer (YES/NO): NO